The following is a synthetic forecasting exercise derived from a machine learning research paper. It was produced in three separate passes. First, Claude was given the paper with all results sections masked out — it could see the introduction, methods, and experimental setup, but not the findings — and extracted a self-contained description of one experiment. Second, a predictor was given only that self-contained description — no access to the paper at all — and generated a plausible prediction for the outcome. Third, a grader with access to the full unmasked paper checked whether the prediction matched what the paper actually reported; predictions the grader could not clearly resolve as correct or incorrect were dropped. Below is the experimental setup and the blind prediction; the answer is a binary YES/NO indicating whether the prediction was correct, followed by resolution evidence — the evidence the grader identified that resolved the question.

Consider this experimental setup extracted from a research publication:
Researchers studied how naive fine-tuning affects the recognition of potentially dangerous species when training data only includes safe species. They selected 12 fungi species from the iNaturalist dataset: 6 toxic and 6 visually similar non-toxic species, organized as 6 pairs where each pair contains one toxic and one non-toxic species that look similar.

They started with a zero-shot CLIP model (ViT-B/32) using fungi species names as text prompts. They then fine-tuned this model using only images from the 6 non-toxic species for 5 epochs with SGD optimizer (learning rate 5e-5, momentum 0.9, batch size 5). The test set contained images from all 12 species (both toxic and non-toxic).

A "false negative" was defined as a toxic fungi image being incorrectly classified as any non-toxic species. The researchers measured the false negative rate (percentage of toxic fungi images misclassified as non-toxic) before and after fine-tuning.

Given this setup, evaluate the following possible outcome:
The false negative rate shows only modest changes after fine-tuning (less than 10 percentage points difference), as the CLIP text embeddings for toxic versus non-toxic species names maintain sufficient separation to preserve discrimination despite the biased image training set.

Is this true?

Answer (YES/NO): NO